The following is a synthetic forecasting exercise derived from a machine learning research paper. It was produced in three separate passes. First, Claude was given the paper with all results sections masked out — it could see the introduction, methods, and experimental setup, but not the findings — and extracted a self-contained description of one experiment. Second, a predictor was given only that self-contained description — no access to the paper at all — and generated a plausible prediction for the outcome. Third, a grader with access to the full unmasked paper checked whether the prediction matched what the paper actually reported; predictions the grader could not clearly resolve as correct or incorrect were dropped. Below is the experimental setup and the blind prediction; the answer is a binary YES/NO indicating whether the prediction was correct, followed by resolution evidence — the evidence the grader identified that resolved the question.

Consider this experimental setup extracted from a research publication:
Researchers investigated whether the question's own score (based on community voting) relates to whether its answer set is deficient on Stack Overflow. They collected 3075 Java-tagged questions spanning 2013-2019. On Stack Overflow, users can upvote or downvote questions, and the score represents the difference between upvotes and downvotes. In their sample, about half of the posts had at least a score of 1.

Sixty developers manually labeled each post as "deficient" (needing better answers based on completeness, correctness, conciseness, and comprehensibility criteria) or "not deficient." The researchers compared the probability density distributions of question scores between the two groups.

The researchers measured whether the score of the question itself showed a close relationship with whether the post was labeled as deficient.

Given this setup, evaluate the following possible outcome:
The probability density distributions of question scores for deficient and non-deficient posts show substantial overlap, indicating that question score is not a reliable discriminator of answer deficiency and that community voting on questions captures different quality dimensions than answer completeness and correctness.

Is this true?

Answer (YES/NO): YES